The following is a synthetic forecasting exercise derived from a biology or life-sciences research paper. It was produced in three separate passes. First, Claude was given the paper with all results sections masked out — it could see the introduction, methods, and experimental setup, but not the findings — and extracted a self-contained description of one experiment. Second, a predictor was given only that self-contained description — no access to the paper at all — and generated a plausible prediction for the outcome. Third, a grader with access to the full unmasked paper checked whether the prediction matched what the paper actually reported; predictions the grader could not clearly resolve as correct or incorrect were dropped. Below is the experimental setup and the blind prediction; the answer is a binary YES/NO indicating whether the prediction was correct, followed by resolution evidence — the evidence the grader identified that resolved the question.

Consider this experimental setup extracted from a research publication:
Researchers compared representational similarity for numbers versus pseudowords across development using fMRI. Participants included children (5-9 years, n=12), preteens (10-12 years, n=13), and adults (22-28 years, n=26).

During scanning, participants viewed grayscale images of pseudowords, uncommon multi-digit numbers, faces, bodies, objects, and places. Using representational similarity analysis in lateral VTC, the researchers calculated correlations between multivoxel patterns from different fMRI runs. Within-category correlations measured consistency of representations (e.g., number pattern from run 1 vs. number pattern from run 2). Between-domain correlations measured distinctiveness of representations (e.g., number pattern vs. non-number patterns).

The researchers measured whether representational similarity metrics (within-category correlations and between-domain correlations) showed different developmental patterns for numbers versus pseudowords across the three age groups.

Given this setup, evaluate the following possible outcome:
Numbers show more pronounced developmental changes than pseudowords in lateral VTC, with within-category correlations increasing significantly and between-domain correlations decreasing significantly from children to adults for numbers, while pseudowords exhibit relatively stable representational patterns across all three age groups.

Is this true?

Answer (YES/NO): NO